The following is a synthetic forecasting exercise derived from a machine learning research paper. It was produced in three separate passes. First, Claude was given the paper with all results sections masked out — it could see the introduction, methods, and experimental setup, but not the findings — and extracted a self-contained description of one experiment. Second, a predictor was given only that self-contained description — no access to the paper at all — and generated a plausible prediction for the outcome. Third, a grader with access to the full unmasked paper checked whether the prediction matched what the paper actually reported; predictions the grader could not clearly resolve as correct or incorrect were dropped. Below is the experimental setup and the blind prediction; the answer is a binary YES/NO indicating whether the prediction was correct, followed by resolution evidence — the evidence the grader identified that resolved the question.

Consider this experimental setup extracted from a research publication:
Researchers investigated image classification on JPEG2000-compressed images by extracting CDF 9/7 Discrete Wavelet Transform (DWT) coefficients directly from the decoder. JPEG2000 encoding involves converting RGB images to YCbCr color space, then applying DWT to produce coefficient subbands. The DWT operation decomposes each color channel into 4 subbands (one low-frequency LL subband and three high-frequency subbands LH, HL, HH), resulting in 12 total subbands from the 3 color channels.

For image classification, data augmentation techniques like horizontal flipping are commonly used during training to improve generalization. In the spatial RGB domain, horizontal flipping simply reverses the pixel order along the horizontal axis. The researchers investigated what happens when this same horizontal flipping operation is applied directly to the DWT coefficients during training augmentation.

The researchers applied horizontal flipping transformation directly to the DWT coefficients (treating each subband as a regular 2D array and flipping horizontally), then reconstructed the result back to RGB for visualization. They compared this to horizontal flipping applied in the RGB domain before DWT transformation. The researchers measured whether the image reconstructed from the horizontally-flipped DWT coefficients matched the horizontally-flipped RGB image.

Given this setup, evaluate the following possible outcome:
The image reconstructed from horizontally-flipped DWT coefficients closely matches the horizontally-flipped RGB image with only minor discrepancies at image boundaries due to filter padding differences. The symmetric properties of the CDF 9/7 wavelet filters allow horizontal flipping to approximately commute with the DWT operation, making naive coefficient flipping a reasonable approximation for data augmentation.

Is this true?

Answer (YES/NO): NO